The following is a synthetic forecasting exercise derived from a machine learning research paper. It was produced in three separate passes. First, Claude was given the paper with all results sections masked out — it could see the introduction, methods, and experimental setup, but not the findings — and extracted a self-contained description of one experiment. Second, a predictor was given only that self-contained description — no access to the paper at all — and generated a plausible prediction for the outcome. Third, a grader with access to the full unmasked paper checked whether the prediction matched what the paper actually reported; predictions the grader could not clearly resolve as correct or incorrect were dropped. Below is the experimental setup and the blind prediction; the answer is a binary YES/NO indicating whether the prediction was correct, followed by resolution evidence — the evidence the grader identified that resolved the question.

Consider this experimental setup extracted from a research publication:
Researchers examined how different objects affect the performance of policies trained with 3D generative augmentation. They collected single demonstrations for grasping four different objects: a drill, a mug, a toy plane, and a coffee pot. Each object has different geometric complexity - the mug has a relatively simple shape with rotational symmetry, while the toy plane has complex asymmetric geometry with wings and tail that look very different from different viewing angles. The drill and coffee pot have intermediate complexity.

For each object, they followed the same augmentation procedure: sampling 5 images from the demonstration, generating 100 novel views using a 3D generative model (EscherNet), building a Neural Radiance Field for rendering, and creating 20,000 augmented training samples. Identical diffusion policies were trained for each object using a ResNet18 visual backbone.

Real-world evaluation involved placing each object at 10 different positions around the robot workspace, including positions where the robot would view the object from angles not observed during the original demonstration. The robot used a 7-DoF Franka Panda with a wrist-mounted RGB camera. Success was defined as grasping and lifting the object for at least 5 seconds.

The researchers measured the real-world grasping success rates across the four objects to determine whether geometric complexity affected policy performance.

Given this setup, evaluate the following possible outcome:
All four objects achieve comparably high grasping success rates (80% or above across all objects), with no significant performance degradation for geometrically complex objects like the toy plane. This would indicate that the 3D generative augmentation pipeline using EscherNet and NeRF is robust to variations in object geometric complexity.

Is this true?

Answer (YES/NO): NO